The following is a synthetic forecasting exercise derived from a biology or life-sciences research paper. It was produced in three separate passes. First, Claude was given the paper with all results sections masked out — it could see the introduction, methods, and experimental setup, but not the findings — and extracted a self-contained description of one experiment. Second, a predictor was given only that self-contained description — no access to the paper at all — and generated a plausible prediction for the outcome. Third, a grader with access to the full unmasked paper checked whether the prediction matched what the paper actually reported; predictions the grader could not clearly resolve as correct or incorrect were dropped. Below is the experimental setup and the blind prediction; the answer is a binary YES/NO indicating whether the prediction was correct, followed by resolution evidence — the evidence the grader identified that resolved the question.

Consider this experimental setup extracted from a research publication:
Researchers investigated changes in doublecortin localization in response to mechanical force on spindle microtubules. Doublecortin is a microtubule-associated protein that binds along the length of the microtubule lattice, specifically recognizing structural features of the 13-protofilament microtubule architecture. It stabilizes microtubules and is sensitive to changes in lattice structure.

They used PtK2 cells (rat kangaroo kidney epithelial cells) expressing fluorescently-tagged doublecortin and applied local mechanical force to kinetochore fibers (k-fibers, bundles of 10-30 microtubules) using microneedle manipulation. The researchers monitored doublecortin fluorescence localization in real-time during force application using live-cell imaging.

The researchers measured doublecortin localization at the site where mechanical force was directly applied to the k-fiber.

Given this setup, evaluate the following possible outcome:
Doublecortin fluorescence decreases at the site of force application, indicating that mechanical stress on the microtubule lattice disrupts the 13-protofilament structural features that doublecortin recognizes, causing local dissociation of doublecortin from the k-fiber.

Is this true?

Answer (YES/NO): YES